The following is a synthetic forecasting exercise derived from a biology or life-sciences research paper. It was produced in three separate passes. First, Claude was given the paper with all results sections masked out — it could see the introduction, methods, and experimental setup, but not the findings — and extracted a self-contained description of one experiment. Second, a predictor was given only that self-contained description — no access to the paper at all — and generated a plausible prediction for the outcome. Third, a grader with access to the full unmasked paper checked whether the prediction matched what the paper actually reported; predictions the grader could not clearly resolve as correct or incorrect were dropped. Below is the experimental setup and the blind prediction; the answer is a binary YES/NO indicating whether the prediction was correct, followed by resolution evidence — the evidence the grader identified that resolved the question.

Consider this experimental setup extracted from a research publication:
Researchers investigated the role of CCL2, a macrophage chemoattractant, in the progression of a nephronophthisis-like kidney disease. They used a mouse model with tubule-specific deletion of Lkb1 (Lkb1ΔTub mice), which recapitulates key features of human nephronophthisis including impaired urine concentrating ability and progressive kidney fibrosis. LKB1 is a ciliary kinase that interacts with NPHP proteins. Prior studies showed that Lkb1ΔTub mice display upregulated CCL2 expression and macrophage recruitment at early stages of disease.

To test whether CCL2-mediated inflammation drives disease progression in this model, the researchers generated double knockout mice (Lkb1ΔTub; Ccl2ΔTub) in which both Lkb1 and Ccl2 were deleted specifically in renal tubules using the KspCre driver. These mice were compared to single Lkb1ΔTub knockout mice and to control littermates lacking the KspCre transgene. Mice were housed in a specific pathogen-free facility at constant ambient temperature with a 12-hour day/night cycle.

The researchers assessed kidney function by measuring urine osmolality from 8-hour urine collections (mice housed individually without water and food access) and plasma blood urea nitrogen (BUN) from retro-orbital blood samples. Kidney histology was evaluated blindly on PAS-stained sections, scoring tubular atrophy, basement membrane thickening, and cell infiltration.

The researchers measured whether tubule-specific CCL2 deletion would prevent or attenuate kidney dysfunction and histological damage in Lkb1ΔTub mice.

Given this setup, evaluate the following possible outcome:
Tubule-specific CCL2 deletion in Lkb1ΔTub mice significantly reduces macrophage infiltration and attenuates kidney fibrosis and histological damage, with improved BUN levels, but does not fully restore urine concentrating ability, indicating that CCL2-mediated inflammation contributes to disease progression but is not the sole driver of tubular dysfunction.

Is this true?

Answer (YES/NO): NO